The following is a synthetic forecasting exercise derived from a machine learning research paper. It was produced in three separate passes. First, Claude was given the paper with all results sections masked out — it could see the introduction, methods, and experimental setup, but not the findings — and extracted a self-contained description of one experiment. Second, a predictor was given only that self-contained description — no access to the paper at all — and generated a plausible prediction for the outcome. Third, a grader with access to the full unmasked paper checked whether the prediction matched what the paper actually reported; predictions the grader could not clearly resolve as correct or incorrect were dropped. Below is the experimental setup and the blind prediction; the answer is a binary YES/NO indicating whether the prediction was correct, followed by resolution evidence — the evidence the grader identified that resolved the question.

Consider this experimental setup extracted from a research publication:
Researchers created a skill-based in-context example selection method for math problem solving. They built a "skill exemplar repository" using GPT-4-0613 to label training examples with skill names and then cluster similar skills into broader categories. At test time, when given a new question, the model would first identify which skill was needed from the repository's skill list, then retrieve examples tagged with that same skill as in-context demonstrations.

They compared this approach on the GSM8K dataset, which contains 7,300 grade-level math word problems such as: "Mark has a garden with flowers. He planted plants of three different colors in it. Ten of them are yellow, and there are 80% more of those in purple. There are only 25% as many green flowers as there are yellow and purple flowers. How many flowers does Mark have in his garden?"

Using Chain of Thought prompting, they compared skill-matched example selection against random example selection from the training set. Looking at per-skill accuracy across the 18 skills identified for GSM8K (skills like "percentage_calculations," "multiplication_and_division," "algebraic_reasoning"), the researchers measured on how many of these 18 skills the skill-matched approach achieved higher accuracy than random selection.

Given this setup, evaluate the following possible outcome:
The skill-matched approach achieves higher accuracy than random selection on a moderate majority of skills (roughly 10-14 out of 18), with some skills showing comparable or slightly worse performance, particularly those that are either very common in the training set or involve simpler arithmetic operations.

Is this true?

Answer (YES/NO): YES